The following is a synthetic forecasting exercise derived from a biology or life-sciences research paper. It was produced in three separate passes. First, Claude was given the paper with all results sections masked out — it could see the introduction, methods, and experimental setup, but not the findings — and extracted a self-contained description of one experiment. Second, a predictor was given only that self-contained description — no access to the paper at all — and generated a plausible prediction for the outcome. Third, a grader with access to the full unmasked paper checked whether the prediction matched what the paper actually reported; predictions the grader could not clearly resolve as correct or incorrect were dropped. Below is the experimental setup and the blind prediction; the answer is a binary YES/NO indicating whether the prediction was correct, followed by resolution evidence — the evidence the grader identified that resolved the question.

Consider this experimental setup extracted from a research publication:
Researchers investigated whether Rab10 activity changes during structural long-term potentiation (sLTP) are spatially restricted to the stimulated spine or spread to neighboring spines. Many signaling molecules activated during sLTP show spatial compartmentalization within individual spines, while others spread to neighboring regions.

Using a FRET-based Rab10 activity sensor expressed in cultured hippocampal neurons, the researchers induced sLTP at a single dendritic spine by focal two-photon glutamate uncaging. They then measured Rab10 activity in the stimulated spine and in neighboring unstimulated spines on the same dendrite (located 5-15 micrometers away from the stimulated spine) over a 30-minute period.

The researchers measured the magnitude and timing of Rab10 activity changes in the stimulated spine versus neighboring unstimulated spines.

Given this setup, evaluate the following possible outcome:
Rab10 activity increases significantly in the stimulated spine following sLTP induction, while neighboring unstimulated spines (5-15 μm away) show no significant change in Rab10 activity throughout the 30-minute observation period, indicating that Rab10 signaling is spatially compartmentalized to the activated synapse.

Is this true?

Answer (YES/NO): NO